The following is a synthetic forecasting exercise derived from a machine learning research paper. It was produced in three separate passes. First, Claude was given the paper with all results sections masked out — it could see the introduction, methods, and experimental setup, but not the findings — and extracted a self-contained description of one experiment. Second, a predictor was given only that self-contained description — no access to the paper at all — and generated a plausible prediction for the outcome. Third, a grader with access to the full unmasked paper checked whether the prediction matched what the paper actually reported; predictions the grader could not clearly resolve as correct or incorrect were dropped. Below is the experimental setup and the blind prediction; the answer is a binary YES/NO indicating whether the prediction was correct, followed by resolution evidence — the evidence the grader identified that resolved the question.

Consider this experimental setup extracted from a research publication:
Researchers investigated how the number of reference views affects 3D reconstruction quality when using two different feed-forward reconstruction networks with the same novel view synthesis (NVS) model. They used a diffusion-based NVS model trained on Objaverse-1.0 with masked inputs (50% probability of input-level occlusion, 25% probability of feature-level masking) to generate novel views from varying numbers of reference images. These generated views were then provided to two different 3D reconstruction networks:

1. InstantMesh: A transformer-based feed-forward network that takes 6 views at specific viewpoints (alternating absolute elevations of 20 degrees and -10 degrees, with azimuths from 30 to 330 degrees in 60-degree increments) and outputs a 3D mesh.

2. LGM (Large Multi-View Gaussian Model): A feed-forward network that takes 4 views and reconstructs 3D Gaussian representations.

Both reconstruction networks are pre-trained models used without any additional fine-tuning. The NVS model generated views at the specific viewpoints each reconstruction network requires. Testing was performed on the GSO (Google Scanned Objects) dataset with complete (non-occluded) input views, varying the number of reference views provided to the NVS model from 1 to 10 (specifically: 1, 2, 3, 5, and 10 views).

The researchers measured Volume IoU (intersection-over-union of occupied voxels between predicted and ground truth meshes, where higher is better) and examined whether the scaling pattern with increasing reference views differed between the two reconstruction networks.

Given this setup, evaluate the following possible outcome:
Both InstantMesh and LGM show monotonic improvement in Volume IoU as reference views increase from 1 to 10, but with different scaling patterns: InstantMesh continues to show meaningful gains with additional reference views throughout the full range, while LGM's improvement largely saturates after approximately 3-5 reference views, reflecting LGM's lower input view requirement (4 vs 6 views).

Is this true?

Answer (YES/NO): NO